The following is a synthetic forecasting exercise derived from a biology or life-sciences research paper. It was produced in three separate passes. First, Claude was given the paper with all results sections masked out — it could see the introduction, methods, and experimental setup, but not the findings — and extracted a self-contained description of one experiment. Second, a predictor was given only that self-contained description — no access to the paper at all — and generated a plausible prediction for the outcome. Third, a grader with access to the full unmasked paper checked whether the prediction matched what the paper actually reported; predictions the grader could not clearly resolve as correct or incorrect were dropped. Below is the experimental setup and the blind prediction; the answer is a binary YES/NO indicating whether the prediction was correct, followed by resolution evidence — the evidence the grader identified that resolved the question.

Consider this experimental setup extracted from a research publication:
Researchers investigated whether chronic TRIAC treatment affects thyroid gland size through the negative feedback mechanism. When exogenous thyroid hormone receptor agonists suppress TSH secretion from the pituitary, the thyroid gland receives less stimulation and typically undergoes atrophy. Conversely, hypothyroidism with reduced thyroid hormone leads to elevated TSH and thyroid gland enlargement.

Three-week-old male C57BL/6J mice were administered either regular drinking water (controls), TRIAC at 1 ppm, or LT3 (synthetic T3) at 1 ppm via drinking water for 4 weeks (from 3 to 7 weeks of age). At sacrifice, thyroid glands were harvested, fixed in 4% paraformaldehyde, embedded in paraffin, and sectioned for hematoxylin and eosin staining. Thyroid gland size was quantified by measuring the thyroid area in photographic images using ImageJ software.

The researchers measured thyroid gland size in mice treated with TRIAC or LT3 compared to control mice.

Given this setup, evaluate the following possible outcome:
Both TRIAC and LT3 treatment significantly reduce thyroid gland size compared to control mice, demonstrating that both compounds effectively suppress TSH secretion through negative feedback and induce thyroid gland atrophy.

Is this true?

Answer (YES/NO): YES